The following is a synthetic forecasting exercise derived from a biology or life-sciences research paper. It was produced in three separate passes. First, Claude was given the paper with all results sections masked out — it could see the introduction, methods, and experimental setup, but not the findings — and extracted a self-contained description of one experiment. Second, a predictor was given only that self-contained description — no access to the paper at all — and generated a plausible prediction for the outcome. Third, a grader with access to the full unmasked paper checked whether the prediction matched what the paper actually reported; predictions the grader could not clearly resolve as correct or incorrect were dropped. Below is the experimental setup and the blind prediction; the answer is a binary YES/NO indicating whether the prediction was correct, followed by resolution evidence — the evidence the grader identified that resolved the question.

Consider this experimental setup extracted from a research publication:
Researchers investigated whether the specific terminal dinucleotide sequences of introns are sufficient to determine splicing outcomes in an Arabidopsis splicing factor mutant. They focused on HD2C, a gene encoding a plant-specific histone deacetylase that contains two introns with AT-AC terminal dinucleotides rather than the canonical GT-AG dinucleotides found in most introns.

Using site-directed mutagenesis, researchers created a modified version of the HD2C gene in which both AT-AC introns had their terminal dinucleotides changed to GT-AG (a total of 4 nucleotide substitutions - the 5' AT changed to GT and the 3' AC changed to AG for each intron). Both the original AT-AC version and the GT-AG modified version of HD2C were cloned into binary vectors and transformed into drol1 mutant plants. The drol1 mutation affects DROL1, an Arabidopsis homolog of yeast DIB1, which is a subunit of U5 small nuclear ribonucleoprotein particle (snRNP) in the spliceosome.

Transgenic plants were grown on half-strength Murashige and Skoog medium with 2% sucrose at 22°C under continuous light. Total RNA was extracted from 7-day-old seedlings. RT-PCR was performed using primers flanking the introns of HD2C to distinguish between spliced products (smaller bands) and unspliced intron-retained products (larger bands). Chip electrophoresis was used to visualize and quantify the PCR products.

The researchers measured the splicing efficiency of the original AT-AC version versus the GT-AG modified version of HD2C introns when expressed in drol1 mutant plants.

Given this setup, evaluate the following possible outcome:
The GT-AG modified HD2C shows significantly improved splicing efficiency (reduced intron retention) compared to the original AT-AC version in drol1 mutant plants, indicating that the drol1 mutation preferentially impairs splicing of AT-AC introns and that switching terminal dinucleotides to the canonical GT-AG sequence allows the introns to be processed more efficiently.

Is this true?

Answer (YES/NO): YES